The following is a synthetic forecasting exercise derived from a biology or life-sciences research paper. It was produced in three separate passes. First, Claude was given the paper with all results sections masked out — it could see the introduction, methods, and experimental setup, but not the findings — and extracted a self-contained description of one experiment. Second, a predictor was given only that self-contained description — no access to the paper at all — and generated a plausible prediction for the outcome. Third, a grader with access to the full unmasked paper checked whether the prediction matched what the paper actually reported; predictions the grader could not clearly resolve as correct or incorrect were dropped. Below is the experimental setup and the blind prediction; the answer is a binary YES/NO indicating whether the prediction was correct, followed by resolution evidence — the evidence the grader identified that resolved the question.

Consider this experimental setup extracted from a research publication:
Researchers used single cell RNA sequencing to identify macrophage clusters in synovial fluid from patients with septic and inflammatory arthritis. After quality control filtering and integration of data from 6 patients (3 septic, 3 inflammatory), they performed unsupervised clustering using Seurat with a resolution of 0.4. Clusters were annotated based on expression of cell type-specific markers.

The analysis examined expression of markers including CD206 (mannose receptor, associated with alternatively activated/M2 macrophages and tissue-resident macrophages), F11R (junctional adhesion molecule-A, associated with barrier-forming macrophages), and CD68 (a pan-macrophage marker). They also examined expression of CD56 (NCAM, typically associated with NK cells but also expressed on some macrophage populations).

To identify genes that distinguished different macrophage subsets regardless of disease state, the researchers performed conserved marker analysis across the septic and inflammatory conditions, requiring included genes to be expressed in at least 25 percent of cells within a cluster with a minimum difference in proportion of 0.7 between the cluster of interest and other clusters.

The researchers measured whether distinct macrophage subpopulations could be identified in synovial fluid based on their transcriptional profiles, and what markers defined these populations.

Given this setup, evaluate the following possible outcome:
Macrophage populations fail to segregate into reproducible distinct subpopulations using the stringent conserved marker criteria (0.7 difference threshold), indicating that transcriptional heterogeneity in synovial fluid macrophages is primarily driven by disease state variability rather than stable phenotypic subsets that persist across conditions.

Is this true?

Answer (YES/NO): NO